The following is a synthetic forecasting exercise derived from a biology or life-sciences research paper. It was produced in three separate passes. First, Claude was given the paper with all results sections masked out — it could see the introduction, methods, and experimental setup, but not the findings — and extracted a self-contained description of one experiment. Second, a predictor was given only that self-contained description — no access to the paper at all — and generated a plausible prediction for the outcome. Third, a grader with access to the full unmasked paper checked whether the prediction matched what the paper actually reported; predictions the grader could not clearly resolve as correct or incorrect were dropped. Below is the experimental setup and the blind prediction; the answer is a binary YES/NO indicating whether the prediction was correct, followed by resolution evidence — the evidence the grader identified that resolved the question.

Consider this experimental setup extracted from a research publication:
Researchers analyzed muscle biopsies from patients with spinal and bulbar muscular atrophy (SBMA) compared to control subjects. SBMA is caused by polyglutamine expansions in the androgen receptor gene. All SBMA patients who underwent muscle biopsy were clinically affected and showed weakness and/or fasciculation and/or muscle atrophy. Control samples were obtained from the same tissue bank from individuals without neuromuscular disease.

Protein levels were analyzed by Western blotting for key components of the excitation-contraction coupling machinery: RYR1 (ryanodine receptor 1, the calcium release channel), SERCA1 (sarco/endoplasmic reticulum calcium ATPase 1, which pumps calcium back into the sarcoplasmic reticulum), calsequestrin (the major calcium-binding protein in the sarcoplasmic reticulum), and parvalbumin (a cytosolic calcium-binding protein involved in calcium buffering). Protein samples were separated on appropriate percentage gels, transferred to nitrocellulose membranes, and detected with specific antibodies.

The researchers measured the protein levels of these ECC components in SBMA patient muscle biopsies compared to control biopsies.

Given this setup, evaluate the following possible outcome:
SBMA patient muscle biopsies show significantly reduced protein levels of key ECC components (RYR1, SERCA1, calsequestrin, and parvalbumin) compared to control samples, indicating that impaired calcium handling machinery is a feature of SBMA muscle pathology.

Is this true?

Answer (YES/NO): NO